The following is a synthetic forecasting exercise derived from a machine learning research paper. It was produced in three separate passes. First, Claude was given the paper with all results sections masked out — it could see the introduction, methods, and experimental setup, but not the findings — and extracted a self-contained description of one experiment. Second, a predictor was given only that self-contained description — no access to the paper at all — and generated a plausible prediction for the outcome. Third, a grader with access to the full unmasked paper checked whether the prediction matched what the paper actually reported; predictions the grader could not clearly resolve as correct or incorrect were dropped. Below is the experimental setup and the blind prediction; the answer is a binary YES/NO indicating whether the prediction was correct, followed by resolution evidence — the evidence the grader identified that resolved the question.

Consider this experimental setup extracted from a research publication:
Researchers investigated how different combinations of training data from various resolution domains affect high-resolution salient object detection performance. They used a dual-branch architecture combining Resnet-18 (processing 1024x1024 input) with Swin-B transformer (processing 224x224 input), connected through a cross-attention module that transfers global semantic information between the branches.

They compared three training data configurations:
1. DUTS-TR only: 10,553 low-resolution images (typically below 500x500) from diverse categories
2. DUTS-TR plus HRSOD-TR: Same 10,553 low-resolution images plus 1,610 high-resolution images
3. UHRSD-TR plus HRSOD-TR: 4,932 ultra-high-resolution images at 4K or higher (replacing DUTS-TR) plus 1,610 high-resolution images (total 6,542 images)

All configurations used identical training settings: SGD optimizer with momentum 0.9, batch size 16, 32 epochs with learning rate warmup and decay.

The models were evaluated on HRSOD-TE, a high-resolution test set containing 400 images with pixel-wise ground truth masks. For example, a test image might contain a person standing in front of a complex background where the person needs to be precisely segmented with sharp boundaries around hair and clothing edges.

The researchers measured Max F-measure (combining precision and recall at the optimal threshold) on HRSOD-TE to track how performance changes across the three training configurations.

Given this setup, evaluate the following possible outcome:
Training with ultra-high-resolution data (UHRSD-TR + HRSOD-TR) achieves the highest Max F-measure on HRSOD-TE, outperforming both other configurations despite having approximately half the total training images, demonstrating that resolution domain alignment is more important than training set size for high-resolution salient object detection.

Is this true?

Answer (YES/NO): YES